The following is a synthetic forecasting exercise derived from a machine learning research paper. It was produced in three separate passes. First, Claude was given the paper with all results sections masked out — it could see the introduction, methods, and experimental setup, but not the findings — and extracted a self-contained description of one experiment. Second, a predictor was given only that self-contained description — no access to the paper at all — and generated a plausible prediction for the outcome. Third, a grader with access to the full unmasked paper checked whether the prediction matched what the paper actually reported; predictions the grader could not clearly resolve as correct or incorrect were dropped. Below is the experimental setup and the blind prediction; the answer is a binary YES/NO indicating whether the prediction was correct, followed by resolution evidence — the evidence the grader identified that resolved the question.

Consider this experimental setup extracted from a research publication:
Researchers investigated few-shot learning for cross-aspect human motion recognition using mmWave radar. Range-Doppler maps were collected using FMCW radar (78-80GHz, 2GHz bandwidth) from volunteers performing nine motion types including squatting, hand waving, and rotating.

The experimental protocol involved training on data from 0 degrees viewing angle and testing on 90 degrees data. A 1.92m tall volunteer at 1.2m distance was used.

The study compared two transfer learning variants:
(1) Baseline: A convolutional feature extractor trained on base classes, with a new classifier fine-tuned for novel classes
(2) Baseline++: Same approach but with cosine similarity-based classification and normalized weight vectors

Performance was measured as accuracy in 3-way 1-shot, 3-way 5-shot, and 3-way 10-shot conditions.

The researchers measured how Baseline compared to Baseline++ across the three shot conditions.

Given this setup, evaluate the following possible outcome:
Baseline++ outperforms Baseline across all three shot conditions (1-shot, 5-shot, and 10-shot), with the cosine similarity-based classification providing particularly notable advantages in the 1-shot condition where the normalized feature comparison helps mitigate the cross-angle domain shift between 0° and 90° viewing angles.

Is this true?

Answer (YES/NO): NO